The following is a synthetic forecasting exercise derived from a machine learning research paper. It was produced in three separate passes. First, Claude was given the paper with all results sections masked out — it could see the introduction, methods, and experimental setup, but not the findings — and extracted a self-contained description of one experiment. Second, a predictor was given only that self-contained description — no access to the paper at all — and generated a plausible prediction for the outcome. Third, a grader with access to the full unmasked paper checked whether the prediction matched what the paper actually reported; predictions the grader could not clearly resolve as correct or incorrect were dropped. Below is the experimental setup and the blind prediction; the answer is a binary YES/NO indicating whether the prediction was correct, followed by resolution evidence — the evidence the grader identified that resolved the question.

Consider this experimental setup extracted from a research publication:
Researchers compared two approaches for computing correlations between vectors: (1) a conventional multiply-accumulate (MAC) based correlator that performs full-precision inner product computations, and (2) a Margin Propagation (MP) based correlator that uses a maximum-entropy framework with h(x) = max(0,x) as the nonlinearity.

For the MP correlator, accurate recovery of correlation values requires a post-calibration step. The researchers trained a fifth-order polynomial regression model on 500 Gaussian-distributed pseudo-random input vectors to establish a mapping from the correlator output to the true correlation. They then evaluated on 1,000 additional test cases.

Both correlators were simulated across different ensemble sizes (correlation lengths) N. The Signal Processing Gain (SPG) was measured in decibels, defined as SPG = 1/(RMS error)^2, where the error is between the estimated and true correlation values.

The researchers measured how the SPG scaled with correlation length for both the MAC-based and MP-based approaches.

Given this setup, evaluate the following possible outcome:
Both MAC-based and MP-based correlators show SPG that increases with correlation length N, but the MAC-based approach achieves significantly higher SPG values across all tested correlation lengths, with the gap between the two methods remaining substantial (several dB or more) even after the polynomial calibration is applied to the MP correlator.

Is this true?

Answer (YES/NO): NO